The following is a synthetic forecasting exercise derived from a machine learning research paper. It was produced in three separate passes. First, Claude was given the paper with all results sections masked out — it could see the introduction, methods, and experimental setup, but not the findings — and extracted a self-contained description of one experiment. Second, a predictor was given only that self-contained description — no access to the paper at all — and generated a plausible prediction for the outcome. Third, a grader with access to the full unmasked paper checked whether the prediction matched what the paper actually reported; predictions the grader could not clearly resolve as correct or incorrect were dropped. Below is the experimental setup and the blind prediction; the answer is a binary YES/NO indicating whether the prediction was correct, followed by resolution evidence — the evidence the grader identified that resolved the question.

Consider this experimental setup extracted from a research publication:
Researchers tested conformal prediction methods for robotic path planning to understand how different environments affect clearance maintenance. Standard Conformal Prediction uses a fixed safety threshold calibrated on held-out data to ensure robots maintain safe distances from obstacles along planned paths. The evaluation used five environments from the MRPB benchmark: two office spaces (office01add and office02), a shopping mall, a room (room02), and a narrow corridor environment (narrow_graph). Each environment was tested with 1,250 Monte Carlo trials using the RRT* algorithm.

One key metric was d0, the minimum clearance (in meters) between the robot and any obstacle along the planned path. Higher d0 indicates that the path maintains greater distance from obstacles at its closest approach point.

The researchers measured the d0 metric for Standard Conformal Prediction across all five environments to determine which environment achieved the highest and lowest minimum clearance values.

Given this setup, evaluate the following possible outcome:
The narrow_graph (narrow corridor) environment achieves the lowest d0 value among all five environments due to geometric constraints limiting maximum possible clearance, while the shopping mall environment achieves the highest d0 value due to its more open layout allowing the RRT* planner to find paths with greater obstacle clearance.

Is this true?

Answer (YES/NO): NO